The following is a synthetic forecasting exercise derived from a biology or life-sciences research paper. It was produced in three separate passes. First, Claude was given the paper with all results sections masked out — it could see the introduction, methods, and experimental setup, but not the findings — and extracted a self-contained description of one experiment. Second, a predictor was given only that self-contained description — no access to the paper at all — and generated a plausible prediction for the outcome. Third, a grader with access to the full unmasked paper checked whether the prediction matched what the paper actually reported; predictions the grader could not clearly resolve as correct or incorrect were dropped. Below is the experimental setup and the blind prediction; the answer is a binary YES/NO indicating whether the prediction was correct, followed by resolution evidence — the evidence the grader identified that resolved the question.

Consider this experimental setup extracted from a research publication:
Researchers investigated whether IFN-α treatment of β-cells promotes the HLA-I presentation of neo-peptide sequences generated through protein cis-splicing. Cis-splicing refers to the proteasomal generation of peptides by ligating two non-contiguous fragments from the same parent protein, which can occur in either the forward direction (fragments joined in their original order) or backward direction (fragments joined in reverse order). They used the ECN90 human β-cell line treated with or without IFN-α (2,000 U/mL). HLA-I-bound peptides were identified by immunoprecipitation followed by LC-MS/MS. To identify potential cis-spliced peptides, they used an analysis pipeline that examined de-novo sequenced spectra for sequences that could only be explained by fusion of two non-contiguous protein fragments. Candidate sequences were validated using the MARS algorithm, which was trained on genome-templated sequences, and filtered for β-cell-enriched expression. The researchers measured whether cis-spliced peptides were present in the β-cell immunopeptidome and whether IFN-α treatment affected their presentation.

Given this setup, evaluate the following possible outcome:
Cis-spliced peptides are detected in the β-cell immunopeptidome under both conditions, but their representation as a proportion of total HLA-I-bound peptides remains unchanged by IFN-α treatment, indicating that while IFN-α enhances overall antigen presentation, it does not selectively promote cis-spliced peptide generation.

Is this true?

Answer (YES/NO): NO